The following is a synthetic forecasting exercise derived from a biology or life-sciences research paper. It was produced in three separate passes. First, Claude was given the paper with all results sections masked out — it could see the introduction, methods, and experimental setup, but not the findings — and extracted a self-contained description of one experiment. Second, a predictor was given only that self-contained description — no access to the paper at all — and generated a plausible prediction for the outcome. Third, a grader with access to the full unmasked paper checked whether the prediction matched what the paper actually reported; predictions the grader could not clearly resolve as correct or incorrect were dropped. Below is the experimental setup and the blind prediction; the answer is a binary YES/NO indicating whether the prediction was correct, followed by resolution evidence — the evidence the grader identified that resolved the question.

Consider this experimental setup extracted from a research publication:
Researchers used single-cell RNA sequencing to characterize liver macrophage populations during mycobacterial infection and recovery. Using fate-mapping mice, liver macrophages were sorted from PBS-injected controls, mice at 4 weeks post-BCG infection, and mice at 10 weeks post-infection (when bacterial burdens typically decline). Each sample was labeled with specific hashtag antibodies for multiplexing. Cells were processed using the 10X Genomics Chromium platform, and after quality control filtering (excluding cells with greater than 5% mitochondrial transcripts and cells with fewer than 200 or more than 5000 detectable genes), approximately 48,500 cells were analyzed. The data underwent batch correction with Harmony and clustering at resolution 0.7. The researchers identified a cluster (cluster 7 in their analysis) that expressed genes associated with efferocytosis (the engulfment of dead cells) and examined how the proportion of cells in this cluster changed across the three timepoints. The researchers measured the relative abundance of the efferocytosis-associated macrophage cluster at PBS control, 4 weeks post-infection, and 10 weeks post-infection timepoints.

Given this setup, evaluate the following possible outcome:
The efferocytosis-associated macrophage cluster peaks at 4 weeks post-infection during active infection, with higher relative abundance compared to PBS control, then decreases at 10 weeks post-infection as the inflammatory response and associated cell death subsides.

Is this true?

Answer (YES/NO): YES